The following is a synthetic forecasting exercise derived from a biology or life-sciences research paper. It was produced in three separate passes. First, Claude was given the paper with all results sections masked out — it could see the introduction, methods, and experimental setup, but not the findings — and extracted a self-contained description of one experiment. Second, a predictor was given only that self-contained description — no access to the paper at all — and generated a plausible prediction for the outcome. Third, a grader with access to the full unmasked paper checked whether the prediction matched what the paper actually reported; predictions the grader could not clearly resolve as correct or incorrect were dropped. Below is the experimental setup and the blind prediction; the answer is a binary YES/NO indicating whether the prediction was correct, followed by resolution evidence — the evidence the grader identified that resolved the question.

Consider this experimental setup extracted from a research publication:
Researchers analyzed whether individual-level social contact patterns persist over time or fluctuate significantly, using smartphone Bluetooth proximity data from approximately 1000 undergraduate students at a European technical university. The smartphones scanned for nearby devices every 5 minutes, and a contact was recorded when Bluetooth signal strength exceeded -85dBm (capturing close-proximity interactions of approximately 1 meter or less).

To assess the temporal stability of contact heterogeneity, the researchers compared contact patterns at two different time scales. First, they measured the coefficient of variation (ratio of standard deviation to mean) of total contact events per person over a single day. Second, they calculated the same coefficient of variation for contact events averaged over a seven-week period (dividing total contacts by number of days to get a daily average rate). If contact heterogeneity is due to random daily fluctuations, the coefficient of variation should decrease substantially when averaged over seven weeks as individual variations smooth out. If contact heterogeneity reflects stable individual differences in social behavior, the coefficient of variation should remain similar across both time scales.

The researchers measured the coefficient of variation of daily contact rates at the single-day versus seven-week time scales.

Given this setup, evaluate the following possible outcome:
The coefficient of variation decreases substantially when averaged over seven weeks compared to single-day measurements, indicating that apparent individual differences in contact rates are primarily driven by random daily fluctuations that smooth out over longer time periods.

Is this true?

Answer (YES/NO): NO